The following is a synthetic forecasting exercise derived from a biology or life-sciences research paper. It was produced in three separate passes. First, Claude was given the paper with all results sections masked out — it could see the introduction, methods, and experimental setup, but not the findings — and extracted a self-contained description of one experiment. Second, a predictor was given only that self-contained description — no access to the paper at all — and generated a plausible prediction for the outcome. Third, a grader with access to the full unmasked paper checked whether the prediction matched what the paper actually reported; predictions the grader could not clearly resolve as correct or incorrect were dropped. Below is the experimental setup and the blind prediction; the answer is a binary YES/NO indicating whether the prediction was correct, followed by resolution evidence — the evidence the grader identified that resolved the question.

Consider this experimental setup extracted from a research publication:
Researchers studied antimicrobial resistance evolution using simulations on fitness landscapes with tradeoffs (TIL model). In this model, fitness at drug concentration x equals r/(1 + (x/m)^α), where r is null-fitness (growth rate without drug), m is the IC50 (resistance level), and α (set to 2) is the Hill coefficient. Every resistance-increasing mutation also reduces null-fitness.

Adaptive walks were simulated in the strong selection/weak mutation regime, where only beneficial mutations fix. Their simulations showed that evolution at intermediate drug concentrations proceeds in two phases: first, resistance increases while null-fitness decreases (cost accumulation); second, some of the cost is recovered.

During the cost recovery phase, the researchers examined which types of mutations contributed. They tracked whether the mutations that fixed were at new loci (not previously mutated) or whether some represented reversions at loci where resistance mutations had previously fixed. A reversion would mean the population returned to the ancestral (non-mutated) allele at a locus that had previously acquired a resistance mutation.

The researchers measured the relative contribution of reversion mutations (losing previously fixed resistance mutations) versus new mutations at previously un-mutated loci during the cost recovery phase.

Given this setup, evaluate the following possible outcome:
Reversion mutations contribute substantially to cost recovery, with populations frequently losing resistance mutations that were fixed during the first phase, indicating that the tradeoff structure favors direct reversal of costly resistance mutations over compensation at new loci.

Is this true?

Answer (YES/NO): NO